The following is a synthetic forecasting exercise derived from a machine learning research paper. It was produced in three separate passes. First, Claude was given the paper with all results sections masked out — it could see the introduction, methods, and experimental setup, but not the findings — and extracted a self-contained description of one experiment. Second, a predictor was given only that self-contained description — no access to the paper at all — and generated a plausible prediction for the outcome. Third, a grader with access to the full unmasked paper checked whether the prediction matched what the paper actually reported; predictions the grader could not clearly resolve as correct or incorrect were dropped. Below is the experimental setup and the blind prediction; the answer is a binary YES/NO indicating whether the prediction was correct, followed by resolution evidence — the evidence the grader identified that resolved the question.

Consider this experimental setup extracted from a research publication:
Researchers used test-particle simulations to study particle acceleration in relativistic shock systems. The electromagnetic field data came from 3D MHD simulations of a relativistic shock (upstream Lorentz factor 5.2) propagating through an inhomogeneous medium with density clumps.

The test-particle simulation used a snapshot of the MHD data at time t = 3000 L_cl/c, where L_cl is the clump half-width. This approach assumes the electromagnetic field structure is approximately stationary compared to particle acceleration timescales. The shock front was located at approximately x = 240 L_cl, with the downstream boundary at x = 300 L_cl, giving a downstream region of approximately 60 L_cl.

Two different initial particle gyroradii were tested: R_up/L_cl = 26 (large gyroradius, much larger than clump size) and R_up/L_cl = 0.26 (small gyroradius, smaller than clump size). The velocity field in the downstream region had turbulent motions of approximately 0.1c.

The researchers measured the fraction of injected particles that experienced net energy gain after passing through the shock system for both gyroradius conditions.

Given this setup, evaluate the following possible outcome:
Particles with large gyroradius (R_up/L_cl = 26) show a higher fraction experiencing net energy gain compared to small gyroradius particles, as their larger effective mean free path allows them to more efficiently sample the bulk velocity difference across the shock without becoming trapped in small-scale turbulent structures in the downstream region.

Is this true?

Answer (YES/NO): NO